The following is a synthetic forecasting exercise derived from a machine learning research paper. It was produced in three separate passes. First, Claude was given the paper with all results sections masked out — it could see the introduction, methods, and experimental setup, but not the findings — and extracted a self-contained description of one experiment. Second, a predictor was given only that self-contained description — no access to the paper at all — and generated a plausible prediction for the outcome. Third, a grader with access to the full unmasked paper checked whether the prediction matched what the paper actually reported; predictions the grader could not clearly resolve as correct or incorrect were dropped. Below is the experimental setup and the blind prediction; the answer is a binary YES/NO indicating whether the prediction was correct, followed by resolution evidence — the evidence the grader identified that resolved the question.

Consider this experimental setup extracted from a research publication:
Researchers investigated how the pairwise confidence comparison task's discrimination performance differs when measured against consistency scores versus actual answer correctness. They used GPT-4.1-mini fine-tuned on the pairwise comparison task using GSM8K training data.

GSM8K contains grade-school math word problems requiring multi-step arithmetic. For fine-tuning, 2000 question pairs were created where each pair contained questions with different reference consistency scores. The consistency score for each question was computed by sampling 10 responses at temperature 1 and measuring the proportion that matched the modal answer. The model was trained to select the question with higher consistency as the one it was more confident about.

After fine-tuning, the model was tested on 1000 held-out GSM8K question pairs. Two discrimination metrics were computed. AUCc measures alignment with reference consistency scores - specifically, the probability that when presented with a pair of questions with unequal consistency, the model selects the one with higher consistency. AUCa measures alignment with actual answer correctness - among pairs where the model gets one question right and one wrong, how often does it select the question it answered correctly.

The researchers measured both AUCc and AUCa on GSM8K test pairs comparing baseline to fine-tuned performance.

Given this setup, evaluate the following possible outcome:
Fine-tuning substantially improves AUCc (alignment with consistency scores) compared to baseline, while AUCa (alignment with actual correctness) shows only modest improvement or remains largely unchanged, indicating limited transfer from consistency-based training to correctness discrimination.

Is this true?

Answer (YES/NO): YES